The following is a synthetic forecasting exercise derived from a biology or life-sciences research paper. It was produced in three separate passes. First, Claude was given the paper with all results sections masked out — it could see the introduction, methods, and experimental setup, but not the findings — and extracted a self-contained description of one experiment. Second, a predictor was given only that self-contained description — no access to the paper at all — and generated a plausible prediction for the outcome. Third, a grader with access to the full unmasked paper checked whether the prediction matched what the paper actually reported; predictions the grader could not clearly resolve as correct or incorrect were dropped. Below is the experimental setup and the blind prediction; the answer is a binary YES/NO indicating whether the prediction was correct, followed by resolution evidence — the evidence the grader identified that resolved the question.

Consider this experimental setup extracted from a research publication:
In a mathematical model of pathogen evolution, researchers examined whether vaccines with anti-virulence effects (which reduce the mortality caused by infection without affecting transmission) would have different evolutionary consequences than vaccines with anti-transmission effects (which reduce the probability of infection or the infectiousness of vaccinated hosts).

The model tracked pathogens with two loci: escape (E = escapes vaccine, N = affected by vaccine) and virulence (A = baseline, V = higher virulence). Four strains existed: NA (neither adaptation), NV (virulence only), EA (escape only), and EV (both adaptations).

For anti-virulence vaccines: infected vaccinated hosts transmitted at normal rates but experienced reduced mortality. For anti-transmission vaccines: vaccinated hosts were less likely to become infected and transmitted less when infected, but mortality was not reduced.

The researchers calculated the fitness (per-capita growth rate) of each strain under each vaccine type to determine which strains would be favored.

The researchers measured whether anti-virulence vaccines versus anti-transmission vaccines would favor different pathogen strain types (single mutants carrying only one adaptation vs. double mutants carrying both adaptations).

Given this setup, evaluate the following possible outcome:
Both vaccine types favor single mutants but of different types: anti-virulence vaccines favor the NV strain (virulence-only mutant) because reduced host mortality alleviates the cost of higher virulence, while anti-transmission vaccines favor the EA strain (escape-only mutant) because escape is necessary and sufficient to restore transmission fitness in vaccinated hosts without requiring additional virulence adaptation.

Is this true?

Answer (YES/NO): NO